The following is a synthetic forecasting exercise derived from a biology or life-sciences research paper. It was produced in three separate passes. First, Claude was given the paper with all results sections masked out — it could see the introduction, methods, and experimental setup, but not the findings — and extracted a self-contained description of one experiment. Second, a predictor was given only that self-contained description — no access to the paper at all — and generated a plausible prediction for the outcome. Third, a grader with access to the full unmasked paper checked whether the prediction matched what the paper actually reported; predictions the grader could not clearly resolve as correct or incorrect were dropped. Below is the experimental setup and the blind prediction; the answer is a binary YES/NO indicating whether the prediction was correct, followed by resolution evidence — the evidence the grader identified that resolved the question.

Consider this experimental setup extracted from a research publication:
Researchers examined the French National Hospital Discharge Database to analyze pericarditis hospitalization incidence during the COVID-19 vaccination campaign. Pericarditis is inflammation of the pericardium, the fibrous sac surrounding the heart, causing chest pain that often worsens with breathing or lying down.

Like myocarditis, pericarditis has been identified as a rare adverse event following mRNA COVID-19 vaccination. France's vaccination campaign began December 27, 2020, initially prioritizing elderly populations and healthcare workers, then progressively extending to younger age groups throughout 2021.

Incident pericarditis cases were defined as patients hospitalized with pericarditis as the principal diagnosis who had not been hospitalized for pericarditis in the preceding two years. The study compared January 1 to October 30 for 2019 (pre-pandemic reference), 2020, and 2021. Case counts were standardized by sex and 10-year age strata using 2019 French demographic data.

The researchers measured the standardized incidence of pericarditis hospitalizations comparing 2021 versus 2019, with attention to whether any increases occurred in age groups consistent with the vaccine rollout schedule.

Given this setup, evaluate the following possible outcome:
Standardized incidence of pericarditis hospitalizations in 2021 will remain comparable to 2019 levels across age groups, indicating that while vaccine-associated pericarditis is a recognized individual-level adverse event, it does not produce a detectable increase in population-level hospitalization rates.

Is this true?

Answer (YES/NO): NO